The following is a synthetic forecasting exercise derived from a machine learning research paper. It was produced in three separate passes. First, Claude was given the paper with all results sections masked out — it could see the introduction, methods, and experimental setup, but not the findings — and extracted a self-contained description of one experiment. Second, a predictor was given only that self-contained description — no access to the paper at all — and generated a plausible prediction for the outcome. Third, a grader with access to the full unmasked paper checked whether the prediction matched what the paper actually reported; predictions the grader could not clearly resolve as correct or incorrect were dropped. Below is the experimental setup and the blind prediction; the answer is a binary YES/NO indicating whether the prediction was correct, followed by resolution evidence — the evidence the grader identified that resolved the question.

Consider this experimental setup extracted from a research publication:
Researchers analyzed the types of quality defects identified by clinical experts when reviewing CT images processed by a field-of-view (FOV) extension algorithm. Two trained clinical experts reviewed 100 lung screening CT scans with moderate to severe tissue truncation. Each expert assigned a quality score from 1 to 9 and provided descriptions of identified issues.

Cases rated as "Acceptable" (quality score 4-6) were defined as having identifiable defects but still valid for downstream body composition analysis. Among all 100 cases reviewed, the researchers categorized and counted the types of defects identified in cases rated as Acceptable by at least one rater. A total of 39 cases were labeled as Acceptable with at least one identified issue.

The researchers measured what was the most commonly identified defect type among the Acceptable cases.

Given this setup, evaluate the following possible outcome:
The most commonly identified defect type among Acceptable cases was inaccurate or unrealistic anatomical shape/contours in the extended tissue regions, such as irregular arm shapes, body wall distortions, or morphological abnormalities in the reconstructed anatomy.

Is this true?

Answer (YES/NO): YES